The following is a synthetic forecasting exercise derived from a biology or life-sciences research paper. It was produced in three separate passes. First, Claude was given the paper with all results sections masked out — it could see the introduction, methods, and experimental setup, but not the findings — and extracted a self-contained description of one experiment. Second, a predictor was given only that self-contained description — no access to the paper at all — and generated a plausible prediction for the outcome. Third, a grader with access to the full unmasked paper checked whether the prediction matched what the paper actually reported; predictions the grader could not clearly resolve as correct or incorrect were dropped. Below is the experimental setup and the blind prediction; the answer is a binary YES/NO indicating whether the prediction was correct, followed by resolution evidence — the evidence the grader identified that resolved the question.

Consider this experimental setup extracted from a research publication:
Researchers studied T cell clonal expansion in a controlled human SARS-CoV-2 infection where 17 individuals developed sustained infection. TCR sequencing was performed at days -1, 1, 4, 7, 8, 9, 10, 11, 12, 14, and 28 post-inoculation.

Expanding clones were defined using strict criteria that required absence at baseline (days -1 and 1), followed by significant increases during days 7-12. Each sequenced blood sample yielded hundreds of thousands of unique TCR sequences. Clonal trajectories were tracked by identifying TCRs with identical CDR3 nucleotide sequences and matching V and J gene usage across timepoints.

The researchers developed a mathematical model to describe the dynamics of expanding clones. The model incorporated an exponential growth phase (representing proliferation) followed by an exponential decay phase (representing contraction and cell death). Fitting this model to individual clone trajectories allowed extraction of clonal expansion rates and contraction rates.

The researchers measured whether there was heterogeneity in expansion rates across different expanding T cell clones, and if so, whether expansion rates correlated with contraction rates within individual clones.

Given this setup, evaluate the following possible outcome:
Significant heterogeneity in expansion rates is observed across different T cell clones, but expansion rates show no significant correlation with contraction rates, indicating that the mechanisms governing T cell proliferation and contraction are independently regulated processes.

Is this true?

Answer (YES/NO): NO